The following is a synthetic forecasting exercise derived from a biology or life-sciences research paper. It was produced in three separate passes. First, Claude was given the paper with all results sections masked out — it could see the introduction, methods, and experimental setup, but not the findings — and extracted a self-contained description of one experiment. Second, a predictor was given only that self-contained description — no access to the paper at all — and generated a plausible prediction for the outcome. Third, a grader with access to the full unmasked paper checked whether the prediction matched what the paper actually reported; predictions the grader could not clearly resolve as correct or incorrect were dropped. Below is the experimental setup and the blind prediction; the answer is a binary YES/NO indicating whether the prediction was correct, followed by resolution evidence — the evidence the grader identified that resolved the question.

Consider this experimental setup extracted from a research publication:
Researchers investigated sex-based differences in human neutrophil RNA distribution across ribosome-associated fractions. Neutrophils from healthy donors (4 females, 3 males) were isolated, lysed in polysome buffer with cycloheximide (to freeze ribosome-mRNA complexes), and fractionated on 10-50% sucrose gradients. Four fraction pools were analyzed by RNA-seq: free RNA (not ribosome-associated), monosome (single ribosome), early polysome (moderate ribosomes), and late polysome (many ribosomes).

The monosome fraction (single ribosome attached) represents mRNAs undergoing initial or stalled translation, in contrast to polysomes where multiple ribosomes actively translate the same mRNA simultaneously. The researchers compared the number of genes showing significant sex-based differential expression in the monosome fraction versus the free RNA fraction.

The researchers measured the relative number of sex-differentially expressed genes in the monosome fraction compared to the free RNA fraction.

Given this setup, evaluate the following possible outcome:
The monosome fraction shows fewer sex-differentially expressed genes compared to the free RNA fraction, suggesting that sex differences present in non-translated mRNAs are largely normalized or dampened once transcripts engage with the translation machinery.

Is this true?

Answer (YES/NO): NO